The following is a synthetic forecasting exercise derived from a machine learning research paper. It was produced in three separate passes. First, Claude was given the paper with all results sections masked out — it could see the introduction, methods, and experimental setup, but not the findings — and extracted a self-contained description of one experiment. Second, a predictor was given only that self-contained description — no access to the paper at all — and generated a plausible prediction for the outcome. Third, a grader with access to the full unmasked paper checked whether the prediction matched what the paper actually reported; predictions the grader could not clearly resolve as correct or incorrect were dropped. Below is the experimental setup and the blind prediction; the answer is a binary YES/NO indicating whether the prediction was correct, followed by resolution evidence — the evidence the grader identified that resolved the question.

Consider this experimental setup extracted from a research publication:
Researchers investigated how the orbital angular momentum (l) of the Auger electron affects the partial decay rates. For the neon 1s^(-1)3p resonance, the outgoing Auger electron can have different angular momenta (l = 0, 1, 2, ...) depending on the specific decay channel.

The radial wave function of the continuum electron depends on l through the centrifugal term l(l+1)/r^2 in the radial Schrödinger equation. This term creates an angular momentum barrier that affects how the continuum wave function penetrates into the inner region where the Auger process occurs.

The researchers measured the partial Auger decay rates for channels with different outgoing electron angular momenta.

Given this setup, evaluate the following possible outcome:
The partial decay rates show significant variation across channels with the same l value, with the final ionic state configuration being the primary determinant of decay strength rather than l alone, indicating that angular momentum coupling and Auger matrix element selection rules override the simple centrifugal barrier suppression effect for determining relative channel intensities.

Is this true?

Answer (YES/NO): NO